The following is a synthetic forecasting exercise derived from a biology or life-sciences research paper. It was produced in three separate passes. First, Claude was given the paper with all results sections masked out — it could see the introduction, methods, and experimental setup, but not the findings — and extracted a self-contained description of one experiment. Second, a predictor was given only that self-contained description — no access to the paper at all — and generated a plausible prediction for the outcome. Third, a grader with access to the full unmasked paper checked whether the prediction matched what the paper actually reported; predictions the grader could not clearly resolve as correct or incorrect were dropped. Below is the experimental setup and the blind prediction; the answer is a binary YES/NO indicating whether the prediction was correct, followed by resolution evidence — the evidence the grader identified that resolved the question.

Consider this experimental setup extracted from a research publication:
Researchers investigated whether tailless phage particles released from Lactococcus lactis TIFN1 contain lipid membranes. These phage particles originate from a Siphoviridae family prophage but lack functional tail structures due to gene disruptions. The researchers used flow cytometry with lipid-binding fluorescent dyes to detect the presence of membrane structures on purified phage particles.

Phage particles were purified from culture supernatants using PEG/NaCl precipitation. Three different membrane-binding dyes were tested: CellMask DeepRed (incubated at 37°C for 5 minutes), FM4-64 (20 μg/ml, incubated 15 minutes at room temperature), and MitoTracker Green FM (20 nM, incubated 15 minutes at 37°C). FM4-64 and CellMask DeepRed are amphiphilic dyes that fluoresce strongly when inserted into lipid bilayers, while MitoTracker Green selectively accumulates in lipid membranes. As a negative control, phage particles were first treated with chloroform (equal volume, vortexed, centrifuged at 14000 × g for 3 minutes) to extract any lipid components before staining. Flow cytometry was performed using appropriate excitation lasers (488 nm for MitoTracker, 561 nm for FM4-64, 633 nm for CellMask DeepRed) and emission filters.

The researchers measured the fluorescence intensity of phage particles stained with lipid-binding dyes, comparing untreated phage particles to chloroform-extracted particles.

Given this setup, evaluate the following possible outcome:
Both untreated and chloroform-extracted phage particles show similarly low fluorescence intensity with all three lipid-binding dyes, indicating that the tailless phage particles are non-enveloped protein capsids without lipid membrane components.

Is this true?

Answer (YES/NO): NO